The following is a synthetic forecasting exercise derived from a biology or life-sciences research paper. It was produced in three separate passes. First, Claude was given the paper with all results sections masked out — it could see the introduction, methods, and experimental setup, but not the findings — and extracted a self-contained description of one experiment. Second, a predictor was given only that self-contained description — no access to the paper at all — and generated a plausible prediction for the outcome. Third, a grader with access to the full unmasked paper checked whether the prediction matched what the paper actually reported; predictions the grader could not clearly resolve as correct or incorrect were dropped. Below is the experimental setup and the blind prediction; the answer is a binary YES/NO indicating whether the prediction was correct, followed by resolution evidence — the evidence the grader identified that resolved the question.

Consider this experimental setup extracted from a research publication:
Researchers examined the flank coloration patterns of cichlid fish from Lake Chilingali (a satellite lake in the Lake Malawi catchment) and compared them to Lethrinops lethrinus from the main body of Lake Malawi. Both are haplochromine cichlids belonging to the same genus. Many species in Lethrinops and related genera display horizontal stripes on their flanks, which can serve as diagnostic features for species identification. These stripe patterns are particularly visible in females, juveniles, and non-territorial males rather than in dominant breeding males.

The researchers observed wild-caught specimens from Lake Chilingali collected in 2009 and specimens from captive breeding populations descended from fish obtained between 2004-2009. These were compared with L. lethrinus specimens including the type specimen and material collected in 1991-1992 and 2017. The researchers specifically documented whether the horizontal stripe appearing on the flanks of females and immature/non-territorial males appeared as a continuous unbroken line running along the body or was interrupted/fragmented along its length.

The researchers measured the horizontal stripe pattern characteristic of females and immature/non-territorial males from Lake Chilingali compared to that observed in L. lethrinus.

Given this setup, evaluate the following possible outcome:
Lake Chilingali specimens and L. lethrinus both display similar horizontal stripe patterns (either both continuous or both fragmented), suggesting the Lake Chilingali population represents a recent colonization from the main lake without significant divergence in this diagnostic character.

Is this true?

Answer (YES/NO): NO